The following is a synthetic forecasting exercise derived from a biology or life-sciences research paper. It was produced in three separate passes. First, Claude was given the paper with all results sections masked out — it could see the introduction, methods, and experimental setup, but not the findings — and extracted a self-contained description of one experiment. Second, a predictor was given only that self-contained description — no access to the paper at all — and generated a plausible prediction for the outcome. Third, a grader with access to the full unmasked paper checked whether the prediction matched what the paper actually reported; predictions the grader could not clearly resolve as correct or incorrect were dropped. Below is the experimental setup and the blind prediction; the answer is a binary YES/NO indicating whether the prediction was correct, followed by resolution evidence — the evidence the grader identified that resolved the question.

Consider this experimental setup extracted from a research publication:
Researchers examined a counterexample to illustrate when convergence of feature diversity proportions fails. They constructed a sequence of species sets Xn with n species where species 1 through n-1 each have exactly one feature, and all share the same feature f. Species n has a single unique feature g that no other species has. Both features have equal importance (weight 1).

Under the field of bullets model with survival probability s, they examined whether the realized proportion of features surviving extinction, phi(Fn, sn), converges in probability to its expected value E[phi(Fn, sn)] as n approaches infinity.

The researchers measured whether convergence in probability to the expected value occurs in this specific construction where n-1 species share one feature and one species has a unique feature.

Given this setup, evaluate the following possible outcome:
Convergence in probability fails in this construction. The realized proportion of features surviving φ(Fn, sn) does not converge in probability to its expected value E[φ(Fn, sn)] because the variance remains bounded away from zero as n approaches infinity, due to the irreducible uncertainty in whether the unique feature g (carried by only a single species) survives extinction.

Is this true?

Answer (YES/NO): YES